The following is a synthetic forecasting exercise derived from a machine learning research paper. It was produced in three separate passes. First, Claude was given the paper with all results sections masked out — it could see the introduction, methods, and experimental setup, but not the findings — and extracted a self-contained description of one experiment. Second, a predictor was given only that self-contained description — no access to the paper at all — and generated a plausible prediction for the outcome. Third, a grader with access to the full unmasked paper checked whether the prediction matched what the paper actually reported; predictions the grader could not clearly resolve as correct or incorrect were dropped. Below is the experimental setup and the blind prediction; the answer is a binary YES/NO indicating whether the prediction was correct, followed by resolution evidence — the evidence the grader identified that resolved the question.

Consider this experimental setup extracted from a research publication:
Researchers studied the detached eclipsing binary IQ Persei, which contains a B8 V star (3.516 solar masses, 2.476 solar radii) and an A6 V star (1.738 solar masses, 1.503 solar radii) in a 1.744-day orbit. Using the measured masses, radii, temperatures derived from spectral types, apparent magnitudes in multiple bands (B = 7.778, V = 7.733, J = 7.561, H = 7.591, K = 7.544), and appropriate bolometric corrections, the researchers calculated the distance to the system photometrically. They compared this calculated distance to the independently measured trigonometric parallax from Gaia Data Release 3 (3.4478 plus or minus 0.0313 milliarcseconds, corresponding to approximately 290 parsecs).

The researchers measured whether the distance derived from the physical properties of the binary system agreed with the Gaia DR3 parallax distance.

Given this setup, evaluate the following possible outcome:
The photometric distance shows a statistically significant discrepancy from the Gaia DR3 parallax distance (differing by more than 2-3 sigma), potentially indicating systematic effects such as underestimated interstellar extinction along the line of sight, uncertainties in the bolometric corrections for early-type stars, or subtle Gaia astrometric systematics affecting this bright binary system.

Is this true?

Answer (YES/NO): NO